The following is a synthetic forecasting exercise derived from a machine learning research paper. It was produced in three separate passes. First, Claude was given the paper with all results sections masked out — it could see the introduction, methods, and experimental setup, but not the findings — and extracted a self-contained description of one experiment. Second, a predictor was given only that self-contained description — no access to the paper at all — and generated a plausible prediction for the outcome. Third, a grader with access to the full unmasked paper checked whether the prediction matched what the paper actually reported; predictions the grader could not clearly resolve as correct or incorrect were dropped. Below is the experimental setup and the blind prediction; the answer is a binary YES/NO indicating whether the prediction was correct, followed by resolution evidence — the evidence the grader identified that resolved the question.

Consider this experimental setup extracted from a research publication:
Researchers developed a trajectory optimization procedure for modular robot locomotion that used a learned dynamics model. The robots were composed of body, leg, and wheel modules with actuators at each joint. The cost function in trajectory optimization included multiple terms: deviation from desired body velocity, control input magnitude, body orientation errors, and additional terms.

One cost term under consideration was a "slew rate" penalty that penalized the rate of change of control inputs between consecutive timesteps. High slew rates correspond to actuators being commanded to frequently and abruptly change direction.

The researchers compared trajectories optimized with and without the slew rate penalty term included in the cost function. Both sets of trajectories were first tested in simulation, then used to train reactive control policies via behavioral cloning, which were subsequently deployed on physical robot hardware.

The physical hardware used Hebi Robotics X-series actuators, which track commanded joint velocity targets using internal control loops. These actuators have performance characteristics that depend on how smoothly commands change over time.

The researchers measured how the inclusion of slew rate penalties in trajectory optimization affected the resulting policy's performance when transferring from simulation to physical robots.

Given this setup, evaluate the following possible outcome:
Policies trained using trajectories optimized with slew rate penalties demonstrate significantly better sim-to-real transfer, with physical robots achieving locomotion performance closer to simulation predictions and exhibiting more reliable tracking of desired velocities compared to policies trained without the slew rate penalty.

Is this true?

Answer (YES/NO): YES